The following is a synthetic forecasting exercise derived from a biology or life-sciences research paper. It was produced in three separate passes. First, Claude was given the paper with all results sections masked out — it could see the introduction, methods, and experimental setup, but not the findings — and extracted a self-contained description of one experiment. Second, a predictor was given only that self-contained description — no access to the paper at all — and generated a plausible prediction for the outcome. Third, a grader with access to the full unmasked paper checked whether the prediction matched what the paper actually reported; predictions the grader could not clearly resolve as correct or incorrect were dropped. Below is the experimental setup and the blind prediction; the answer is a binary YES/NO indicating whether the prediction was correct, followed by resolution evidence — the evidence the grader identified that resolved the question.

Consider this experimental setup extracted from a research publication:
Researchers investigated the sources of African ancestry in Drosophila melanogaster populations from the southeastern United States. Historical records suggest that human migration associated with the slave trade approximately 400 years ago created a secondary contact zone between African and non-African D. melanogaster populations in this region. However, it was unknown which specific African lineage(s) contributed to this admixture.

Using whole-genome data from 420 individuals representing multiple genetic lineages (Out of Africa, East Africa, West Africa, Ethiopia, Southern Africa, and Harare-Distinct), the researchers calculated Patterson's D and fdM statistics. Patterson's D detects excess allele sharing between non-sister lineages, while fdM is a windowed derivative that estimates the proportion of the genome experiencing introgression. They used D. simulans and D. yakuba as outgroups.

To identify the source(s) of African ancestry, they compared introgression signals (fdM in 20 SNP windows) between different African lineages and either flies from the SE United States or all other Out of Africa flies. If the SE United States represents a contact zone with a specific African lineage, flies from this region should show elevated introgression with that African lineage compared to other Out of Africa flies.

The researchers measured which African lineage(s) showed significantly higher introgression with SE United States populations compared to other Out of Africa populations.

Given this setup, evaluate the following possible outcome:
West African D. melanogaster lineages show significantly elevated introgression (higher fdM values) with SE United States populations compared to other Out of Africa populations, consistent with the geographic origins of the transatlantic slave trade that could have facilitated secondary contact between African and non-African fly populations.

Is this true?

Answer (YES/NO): YES